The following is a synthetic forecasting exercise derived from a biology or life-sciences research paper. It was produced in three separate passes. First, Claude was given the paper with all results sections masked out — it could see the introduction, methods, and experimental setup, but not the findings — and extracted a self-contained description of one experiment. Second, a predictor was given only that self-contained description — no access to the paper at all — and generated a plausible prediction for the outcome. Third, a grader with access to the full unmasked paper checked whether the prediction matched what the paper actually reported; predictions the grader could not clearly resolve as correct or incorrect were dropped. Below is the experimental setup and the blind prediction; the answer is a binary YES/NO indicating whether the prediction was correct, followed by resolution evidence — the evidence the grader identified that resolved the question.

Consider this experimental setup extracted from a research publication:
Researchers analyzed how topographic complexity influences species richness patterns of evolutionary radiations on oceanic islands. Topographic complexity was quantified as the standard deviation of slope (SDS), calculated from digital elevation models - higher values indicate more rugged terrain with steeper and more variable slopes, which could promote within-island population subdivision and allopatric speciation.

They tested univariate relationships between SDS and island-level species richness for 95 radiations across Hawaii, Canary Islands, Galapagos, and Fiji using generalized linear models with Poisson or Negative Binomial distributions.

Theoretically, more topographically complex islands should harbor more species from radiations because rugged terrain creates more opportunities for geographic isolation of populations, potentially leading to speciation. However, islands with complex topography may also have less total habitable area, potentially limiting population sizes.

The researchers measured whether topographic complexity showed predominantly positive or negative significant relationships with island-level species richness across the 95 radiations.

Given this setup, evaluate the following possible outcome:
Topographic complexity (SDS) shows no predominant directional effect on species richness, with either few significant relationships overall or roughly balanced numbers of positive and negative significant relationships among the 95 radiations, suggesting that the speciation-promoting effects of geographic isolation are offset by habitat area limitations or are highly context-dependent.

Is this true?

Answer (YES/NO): NO